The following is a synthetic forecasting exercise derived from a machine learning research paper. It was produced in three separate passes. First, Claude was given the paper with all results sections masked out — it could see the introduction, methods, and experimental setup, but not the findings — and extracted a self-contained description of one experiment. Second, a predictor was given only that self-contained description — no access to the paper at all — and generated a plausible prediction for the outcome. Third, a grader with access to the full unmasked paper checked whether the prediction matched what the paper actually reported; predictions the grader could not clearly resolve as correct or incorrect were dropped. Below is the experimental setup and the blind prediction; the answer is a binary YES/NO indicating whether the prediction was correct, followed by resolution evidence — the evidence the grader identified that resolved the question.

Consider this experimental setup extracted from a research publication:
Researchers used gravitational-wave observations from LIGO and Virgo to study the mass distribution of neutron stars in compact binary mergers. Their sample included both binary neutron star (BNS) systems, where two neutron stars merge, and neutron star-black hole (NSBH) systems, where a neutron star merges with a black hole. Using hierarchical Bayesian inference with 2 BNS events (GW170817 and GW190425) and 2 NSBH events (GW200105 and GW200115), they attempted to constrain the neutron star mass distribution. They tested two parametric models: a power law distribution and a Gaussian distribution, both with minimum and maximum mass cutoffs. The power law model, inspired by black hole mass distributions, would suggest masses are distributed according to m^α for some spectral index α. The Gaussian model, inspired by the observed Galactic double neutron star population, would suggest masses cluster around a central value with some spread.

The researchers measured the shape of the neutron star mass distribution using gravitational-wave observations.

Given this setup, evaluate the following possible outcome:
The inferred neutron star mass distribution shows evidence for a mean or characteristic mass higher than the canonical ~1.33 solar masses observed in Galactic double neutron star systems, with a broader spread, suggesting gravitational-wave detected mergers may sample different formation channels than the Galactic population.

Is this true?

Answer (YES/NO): YES